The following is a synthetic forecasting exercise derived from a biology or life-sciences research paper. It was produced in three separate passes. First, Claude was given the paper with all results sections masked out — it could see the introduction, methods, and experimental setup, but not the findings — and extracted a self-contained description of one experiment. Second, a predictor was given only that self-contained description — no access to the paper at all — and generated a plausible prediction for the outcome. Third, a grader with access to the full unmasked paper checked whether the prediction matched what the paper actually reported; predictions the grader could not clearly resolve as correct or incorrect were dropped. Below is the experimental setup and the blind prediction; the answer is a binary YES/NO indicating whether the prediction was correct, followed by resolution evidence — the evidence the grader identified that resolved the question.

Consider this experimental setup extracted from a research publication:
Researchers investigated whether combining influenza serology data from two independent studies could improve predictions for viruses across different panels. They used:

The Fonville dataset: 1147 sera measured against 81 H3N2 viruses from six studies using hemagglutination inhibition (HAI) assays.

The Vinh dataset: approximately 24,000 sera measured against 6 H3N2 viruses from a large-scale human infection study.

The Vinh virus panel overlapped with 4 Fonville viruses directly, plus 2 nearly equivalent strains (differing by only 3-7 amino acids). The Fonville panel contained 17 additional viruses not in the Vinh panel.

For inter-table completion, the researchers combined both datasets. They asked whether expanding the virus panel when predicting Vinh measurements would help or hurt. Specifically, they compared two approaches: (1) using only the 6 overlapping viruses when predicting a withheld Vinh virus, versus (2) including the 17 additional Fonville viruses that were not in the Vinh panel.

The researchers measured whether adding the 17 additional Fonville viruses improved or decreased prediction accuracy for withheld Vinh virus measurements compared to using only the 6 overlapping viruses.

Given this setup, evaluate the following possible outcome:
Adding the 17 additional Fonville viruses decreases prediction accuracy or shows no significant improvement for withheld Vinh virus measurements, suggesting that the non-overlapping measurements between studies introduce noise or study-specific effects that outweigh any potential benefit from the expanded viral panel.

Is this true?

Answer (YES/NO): YES